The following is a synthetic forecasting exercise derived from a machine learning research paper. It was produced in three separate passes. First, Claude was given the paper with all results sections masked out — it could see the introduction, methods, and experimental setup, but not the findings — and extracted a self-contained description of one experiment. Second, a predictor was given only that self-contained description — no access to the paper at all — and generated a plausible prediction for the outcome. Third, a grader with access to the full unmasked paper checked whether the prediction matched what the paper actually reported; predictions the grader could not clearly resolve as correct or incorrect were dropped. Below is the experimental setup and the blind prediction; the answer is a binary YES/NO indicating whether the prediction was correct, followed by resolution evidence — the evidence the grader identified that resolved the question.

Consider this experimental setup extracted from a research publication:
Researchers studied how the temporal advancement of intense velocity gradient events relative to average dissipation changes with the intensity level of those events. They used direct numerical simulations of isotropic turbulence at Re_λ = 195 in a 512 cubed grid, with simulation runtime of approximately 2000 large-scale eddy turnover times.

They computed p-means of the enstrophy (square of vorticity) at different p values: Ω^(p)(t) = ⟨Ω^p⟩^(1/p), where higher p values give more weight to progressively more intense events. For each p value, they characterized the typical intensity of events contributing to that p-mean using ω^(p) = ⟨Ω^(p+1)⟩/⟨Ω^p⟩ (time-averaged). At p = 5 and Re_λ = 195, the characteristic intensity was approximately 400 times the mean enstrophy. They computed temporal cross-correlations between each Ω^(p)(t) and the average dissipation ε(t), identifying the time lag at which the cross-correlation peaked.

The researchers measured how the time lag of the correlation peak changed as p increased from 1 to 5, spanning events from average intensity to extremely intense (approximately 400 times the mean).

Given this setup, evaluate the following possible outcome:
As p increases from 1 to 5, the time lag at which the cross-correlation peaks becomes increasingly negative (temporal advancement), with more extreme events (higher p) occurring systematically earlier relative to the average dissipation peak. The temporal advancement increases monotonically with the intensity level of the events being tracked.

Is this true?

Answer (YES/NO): NO